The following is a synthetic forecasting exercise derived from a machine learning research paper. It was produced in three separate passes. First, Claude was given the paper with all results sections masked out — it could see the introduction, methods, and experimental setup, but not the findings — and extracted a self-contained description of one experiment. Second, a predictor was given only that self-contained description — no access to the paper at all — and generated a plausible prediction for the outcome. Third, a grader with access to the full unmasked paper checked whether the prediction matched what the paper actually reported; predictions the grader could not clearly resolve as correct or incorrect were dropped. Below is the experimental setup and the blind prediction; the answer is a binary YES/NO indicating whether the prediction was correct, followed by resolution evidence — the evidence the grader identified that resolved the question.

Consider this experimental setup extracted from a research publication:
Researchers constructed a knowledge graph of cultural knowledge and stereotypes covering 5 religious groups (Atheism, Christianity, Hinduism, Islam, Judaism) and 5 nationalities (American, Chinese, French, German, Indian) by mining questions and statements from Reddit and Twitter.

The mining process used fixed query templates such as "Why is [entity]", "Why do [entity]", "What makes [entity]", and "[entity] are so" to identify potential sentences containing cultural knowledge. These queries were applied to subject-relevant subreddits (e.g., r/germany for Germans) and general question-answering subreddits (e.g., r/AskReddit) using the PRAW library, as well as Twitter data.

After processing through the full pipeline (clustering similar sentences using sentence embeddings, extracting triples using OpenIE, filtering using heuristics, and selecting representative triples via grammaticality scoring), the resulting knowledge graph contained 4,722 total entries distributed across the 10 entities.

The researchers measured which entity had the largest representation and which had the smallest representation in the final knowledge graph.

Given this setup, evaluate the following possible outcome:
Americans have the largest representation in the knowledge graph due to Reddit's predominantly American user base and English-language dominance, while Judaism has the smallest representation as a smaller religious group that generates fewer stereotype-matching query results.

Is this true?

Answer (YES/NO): YES